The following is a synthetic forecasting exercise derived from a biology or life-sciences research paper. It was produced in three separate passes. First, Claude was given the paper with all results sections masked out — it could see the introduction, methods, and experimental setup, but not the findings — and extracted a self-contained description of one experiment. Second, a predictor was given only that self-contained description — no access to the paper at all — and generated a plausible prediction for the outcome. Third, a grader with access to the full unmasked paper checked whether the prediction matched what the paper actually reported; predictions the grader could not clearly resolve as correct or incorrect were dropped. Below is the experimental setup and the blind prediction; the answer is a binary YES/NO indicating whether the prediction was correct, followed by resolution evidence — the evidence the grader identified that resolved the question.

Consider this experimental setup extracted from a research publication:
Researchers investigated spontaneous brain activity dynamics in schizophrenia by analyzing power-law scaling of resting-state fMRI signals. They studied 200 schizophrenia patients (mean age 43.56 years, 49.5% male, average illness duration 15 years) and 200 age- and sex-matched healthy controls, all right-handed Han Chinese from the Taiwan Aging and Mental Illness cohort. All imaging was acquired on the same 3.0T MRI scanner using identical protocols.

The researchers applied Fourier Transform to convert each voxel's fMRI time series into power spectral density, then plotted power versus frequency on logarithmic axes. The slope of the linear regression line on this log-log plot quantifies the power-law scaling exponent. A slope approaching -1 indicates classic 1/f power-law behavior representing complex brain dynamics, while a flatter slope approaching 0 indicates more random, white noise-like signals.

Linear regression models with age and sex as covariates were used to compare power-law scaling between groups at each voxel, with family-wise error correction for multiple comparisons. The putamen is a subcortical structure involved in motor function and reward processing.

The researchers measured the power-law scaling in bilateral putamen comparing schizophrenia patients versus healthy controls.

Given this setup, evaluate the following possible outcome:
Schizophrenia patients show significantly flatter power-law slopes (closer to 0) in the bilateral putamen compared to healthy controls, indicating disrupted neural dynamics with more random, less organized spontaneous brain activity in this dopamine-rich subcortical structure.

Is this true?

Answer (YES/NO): NO